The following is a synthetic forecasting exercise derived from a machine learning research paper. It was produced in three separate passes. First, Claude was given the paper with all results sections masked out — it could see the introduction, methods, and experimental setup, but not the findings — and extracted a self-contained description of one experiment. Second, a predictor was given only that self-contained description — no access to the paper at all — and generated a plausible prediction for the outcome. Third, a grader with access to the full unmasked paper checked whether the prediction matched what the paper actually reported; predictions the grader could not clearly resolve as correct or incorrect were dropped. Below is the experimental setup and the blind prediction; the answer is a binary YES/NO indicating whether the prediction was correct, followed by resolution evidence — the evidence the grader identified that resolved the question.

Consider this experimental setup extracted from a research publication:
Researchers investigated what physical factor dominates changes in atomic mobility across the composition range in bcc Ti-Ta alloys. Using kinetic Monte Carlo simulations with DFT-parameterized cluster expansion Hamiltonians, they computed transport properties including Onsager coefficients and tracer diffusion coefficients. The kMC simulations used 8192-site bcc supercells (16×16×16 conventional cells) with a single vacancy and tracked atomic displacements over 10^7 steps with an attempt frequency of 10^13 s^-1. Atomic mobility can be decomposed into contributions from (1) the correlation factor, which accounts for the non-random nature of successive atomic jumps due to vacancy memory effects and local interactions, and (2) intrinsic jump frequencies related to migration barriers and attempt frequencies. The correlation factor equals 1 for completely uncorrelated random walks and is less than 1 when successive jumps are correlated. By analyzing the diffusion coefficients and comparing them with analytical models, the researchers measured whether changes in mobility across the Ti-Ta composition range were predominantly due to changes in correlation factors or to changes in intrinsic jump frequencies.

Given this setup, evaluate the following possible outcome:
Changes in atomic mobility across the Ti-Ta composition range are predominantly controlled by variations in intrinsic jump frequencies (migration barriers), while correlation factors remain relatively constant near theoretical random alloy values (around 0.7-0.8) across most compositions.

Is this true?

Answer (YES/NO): NO